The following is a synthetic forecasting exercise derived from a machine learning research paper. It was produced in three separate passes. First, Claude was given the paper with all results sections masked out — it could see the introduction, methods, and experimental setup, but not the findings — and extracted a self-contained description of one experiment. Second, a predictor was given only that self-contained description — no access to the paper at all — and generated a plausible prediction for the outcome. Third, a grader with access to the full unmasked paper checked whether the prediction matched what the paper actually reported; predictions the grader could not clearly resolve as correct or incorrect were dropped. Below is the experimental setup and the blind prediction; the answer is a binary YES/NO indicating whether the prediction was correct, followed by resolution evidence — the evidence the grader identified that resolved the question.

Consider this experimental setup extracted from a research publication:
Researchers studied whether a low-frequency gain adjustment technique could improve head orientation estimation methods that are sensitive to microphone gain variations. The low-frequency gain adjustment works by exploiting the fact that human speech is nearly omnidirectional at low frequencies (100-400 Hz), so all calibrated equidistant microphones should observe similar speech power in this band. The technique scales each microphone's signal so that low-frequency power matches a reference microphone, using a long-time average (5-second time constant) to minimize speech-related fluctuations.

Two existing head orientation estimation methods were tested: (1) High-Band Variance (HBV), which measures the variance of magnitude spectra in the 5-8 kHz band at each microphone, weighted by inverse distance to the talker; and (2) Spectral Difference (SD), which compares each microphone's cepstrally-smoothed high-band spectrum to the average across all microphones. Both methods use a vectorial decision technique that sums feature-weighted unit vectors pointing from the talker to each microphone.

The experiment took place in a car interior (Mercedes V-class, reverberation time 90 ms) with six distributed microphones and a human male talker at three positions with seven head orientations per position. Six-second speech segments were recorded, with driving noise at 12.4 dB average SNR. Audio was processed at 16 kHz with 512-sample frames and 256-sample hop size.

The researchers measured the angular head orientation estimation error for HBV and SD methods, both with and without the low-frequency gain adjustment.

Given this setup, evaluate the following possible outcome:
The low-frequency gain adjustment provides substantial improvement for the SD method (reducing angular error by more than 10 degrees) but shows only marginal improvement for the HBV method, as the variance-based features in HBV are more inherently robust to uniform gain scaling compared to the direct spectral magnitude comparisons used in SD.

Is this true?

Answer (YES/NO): NO